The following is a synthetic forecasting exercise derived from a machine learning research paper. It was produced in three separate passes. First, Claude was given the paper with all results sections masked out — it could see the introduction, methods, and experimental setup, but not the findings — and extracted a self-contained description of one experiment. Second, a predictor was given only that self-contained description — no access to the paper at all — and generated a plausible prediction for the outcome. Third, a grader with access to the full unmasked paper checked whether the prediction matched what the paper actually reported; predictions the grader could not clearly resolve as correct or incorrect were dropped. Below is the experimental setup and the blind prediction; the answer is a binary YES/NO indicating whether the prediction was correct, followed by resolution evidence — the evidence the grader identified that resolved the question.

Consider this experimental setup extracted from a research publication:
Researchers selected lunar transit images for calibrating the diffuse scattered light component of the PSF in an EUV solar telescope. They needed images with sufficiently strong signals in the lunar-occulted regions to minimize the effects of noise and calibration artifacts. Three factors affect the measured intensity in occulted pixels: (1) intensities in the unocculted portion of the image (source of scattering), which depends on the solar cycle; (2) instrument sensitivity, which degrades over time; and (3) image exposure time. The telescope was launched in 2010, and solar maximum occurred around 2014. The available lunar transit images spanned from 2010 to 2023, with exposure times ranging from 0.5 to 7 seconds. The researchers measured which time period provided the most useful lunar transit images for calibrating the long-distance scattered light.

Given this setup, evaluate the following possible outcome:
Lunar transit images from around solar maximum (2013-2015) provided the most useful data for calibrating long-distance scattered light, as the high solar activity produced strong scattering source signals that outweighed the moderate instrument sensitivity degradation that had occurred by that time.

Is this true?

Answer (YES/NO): NO